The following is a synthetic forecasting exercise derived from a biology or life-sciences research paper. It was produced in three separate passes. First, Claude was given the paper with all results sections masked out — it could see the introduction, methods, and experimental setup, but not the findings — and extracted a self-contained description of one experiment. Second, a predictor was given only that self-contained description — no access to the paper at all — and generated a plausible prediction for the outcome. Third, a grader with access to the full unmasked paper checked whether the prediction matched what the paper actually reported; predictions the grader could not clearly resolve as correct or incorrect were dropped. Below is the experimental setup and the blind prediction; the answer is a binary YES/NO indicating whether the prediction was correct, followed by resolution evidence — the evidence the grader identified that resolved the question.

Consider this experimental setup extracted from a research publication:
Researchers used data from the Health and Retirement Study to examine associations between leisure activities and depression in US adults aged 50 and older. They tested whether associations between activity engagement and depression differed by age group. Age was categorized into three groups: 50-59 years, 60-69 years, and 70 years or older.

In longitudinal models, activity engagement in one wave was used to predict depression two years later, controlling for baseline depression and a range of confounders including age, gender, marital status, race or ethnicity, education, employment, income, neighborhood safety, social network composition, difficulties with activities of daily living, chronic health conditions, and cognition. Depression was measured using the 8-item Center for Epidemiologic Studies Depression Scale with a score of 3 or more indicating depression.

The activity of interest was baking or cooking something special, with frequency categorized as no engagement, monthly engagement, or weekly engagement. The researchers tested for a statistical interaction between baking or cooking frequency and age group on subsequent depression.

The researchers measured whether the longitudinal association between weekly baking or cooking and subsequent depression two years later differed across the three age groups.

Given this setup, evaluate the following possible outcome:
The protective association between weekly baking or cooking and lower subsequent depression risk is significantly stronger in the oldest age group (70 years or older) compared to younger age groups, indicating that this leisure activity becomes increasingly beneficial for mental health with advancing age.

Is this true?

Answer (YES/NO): NO